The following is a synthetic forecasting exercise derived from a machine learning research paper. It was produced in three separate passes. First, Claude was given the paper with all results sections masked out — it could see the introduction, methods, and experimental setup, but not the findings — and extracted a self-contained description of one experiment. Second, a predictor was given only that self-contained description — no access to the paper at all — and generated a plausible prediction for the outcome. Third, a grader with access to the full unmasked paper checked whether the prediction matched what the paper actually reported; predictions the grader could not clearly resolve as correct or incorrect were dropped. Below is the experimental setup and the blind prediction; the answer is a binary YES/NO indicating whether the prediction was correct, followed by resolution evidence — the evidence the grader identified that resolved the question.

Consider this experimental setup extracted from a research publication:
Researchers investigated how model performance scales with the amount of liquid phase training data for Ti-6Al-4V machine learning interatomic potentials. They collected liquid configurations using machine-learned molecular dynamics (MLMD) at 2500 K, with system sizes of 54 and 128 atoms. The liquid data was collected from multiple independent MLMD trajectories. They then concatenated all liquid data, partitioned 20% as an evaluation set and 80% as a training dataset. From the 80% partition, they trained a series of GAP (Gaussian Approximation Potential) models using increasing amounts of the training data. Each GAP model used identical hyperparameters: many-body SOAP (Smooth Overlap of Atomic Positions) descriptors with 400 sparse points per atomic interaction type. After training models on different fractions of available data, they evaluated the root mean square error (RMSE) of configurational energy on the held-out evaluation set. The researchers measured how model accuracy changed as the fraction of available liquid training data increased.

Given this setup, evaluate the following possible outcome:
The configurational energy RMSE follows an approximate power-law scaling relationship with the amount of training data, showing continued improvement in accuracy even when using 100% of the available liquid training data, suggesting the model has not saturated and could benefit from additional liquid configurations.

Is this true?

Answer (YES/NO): NO